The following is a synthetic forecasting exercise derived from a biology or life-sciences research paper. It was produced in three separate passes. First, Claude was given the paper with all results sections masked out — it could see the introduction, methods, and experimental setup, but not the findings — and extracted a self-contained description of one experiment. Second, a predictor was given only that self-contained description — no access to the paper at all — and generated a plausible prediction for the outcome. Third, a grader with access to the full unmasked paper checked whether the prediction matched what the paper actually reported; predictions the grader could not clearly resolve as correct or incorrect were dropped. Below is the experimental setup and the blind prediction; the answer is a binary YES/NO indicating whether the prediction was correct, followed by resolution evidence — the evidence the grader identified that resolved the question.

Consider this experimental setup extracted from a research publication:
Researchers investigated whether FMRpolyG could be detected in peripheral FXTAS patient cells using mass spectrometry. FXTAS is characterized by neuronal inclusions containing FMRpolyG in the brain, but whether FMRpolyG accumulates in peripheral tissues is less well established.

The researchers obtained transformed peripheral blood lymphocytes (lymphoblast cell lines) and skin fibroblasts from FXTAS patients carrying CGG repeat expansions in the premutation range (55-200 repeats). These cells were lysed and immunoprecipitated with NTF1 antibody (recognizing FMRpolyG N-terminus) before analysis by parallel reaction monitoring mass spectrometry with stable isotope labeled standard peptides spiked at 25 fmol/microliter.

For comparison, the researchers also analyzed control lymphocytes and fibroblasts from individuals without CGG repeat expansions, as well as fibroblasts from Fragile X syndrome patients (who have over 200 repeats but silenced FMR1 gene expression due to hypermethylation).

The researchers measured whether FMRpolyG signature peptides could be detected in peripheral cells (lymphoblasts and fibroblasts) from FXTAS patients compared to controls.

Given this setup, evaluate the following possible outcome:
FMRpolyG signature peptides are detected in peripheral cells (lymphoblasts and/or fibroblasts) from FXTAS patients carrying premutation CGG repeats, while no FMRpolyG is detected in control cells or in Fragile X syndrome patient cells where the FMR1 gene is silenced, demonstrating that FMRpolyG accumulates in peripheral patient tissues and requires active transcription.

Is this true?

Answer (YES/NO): NO